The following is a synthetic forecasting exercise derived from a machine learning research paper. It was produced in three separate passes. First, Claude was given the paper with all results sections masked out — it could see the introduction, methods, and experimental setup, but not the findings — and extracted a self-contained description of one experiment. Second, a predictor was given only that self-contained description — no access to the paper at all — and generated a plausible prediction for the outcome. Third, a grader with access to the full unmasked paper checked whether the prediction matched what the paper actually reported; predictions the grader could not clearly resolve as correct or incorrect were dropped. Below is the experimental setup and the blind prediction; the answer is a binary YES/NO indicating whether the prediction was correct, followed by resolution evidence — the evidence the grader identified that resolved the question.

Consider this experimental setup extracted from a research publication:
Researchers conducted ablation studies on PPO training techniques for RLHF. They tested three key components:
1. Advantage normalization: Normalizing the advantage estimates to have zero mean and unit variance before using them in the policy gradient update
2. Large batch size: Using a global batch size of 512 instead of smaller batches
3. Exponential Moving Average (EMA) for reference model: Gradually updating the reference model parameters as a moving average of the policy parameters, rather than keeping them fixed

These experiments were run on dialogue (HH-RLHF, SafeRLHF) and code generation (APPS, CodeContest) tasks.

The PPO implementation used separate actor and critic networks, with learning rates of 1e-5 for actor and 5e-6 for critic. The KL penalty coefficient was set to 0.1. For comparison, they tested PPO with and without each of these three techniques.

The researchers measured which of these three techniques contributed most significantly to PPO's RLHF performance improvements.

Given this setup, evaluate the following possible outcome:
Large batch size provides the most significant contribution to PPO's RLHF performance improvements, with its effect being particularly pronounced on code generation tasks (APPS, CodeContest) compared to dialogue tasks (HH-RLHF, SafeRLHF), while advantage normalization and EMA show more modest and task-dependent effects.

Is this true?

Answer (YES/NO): YES